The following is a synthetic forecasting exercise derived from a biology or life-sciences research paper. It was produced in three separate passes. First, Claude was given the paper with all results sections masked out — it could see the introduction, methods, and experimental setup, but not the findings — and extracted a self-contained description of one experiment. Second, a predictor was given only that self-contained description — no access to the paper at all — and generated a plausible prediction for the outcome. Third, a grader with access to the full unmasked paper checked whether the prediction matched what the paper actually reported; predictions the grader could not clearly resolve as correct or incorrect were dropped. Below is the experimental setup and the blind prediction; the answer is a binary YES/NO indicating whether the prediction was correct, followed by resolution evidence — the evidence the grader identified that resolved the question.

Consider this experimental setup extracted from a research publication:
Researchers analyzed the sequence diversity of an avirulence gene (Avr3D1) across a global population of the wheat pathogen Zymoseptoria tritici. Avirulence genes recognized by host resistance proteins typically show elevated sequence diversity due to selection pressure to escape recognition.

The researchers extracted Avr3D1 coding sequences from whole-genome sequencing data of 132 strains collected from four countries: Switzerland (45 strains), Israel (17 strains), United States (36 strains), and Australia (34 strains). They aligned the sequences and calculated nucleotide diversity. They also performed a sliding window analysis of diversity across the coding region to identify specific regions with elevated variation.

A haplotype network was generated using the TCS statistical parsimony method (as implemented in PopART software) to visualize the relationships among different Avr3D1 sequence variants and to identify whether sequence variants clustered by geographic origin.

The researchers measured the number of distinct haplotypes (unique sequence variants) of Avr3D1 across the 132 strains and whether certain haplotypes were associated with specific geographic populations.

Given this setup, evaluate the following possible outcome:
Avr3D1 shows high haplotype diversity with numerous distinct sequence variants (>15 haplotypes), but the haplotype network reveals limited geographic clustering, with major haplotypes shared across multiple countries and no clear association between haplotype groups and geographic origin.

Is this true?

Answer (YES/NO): NO